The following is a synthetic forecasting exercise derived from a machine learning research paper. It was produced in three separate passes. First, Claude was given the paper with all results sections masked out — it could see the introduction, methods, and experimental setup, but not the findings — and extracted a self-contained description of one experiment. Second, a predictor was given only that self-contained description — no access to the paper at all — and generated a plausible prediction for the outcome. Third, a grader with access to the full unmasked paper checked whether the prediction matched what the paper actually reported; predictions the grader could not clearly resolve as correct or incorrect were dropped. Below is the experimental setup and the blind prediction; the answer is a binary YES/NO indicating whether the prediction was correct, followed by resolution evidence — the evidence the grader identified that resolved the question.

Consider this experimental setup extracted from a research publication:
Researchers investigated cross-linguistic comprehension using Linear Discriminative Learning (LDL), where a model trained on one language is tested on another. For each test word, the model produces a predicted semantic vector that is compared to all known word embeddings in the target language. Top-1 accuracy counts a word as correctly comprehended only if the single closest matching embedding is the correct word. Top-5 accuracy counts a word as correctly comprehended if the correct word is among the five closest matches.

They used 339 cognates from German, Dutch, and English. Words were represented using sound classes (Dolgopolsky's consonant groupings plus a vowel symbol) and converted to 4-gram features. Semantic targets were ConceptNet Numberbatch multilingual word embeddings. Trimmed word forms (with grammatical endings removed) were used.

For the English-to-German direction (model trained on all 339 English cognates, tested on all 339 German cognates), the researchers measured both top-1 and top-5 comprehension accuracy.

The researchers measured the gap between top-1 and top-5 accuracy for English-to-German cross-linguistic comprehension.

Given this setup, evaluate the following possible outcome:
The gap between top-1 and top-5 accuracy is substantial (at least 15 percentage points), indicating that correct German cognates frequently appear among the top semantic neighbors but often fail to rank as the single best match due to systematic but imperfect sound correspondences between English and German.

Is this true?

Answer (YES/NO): NO